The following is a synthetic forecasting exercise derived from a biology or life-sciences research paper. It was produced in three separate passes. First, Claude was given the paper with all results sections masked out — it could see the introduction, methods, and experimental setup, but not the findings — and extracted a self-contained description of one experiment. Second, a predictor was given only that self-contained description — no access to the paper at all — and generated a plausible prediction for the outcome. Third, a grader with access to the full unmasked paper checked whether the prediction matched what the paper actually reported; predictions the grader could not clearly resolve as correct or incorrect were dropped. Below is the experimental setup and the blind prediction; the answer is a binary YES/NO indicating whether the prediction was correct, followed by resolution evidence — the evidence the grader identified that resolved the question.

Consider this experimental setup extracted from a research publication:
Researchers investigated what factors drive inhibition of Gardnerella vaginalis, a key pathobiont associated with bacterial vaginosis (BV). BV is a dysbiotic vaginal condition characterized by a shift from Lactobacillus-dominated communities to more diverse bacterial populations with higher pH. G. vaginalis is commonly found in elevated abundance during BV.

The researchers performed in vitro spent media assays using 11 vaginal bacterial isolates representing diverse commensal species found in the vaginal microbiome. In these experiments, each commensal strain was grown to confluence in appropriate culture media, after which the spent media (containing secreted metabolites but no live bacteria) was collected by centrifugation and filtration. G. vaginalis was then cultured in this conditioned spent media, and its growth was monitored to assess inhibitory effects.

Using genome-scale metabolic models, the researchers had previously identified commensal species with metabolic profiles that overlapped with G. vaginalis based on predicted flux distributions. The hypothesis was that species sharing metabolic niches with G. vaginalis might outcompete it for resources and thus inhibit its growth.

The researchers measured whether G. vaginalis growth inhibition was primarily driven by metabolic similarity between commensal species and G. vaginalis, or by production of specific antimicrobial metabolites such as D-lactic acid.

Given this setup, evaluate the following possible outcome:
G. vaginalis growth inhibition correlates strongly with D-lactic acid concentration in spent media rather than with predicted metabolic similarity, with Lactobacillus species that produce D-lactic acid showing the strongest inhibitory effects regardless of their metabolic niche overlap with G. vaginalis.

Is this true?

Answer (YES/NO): NO